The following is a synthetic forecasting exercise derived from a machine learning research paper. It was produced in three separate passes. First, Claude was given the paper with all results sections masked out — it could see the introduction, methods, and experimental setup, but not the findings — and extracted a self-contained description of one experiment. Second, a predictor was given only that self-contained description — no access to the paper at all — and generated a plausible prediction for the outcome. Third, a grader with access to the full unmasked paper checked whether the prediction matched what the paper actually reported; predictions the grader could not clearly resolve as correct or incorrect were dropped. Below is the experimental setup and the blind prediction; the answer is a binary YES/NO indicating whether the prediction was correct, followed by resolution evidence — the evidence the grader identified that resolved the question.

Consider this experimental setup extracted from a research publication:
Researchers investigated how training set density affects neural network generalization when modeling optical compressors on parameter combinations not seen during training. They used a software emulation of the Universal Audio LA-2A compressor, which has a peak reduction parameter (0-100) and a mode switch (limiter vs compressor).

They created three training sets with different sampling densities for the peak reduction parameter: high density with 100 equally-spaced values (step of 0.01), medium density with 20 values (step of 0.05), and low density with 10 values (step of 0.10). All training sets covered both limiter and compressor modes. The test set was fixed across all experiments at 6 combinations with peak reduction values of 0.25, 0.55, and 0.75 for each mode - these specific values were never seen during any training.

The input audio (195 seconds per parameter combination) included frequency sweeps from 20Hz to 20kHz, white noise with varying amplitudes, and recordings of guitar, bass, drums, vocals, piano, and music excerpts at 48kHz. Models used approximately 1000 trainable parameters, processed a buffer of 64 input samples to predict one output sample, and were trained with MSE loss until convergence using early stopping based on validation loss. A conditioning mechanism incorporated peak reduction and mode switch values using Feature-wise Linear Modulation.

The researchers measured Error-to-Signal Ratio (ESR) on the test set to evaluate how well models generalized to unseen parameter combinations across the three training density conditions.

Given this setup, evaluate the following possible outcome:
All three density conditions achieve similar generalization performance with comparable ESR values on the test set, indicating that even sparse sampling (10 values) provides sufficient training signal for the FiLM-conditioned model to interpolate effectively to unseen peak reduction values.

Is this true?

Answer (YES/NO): NO